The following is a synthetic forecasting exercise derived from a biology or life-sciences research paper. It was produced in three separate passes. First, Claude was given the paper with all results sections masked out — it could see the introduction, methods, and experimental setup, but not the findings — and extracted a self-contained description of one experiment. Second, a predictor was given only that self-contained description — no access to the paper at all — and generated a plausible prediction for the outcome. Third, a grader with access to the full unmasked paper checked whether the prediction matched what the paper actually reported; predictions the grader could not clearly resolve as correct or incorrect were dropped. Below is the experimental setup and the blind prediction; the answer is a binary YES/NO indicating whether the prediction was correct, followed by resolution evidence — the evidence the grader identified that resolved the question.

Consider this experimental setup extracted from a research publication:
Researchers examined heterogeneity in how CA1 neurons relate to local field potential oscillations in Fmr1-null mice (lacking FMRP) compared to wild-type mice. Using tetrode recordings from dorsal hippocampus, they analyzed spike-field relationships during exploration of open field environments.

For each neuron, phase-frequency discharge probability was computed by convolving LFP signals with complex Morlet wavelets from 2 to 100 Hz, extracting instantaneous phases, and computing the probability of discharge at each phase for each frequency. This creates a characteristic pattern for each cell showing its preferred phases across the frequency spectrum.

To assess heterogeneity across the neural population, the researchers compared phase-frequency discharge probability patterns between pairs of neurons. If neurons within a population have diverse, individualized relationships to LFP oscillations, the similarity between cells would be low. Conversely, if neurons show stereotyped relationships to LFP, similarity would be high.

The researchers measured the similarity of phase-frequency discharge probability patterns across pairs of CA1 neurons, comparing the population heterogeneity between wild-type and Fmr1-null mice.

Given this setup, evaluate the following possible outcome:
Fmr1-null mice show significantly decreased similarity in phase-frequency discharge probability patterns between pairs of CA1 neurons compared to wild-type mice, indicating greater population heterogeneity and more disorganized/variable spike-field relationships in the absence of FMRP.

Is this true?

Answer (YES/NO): NO